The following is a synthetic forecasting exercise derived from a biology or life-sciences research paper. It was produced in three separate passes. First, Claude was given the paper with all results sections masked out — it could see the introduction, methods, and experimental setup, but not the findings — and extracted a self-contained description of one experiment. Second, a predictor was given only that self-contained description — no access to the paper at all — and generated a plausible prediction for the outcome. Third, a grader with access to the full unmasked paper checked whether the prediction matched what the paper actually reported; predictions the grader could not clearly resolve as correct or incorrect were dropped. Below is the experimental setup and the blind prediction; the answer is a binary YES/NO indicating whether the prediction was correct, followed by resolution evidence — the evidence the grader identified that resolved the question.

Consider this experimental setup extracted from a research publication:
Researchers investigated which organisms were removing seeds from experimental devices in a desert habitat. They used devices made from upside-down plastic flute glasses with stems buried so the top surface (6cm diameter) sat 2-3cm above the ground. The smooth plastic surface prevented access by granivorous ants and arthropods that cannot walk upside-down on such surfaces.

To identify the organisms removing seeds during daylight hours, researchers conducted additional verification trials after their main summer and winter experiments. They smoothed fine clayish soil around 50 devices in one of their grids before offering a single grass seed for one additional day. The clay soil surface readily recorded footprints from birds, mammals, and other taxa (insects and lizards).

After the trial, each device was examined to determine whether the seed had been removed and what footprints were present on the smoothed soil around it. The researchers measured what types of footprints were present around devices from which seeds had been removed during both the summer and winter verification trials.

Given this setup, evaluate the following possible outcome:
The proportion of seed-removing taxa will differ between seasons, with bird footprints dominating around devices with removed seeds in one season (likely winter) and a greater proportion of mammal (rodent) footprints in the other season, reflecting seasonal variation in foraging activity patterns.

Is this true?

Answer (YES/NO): NO